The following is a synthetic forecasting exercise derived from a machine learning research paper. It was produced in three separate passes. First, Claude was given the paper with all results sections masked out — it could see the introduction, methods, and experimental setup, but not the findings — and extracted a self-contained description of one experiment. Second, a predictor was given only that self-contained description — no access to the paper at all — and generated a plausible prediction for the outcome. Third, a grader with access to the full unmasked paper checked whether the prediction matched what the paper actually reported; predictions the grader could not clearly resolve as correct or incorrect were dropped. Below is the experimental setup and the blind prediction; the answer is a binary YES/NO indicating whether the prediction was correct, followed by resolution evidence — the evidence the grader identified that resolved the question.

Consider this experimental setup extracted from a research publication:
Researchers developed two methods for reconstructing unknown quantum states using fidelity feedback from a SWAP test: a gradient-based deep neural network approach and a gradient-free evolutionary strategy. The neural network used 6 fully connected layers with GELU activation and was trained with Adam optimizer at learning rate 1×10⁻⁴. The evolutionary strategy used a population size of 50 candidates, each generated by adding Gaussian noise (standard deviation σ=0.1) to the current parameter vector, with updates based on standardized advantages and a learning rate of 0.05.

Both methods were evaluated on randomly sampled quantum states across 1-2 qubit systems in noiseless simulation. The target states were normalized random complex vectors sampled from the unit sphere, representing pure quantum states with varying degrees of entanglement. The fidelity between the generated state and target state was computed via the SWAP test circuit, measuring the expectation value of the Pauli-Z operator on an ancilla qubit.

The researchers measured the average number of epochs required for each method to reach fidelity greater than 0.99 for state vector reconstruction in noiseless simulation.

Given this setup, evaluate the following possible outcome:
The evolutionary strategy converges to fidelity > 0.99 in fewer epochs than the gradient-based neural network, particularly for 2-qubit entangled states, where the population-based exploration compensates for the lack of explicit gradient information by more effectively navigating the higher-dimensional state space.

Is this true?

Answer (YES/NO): NO